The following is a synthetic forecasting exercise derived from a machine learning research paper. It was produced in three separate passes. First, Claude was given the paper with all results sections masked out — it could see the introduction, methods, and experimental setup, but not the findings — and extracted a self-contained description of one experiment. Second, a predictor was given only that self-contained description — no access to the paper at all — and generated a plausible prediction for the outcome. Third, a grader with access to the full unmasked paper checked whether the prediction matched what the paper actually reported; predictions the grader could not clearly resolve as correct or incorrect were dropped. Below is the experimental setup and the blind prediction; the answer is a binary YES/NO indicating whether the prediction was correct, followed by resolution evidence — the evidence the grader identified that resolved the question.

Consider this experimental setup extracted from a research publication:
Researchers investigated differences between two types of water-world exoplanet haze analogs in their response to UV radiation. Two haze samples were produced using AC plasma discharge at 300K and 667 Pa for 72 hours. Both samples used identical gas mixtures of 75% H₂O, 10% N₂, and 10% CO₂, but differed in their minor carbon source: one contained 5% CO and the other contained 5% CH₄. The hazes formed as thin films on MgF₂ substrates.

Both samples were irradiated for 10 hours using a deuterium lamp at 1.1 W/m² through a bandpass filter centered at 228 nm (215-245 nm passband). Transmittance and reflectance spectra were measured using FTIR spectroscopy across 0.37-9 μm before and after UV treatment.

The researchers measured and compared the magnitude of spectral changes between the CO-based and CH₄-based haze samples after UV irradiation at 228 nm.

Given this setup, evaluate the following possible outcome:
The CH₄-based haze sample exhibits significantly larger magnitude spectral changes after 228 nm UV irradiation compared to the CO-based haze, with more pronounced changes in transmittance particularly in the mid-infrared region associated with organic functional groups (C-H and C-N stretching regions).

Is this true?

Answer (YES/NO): NO